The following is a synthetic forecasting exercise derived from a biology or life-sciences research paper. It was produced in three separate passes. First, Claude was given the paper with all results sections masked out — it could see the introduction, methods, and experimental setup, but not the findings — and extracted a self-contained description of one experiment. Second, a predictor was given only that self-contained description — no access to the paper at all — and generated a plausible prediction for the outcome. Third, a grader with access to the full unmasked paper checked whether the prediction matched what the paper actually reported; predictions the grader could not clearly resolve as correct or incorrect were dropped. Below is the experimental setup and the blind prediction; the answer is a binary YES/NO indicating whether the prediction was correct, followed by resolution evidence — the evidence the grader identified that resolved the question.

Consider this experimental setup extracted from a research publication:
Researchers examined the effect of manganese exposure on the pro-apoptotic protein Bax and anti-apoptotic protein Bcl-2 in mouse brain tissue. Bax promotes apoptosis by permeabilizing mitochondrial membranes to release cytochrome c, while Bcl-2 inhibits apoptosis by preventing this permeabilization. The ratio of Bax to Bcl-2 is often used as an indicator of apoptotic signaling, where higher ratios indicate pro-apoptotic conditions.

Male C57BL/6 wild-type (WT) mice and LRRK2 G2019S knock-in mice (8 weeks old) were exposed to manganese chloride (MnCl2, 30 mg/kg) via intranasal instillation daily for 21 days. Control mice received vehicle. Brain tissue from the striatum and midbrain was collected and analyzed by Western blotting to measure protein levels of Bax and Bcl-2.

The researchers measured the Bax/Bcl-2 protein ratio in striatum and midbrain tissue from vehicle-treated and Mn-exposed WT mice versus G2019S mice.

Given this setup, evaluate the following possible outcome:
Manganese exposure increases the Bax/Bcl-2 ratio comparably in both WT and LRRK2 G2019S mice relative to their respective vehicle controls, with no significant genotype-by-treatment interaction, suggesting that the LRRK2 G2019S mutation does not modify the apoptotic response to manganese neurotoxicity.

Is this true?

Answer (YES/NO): NO